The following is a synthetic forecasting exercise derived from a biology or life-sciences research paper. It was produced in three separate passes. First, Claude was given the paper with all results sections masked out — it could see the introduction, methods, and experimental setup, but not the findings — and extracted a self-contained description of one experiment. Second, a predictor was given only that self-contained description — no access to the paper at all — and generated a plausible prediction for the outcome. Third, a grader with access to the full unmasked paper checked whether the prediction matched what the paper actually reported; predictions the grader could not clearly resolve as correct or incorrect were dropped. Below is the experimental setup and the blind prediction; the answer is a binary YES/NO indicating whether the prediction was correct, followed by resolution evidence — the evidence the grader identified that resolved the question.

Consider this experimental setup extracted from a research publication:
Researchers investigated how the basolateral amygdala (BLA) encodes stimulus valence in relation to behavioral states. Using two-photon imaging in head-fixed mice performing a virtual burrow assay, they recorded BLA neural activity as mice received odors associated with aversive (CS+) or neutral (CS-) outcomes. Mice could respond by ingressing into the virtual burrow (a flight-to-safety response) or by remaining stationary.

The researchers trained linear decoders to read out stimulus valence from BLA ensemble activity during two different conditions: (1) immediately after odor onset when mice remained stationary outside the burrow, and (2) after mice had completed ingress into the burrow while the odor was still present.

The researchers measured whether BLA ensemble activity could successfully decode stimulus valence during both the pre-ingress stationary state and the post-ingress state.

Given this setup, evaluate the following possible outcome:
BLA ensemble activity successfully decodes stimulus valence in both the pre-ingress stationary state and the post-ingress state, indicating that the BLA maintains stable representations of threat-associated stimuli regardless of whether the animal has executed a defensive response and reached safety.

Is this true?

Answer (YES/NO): NO